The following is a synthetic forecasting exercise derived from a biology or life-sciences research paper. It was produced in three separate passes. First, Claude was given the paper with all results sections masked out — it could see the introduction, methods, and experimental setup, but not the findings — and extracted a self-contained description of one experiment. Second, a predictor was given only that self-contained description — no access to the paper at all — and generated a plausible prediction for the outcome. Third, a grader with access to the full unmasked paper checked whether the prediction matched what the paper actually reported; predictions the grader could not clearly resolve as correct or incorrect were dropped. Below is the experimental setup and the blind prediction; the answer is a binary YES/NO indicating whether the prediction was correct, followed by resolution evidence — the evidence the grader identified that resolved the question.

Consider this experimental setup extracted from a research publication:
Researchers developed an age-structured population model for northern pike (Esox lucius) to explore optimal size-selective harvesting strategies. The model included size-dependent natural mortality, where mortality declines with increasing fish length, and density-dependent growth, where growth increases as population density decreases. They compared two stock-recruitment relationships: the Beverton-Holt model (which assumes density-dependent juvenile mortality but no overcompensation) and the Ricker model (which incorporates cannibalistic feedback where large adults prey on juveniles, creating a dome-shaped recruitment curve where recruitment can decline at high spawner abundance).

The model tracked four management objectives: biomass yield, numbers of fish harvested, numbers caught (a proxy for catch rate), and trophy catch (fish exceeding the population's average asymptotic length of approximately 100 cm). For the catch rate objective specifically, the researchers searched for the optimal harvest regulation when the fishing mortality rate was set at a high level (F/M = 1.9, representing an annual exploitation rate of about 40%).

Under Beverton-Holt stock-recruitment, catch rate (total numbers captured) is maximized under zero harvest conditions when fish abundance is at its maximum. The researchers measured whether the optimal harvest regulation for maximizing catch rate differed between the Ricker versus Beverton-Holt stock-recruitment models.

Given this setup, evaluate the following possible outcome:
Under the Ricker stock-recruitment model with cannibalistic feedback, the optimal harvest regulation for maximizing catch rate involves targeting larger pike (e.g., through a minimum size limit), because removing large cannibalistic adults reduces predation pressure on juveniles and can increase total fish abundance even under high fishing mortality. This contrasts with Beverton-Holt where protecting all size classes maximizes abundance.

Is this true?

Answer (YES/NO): NO